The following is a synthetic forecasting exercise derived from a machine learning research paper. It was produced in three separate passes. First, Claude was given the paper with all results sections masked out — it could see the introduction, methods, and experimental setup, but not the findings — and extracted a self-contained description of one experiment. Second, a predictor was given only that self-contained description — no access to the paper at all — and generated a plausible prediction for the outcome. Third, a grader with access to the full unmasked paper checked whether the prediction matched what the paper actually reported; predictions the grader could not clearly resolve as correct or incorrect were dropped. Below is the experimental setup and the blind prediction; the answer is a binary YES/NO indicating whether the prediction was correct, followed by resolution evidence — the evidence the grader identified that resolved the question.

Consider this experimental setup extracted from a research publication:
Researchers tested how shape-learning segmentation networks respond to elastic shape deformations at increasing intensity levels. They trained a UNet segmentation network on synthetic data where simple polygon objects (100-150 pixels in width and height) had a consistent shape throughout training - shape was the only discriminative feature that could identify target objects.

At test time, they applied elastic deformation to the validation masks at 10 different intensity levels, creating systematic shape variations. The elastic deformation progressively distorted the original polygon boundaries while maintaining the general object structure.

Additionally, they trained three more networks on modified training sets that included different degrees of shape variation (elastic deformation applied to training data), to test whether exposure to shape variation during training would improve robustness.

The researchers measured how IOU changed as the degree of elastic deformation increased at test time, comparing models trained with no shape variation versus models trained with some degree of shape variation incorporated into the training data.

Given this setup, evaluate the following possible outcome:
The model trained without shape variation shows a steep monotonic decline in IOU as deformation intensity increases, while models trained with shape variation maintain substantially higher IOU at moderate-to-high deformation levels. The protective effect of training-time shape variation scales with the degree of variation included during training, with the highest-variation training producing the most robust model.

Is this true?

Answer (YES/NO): YES